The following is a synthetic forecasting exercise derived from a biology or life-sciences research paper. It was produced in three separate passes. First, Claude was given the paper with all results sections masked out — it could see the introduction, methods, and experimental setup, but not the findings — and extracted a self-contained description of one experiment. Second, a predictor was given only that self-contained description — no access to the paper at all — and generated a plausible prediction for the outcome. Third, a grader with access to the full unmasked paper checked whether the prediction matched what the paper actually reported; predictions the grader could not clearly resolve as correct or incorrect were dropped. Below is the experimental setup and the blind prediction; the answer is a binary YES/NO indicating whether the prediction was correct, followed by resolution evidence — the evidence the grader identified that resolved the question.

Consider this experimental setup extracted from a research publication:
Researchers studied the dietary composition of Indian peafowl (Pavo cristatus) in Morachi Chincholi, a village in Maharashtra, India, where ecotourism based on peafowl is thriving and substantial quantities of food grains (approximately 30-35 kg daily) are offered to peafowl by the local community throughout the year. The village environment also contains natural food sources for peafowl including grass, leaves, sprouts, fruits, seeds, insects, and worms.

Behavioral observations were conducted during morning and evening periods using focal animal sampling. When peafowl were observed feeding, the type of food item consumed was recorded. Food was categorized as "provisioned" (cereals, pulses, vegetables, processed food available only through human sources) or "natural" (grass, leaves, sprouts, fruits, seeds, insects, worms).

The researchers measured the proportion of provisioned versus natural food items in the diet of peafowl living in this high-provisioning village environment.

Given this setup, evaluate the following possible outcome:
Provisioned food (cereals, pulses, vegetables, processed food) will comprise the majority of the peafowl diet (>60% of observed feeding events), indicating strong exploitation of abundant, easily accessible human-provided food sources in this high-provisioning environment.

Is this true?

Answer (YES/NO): YES